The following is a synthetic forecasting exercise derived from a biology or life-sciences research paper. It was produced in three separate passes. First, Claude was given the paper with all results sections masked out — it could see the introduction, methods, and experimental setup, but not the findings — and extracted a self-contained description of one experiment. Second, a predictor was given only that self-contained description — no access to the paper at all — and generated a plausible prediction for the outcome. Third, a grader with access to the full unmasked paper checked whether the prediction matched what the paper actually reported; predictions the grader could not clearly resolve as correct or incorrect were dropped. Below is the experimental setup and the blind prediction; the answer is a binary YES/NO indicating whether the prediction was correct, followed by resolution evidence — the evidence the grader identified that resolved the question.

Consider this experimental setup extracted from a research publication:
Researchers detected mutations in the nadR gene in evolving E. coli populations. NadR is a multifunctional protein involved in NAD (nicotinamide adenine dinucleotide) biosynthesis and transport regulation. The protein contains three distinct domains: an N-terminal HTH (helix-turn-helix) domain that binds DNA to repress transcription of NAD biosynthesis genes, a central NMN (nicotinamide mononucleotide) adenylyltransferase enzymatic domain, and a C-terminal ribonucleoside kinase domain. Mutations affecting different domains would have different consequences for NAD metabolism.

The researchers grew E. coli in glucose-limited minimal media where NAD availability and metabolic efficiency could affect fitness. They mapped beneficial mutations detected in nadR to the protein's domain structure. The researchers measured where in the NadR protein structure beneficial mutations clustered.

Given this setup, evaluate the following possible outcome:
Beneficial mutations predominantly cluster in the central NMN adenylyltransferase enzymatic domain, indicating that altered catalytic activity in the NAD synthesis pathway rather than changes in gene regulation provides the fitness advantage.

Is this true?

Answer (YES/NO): NO